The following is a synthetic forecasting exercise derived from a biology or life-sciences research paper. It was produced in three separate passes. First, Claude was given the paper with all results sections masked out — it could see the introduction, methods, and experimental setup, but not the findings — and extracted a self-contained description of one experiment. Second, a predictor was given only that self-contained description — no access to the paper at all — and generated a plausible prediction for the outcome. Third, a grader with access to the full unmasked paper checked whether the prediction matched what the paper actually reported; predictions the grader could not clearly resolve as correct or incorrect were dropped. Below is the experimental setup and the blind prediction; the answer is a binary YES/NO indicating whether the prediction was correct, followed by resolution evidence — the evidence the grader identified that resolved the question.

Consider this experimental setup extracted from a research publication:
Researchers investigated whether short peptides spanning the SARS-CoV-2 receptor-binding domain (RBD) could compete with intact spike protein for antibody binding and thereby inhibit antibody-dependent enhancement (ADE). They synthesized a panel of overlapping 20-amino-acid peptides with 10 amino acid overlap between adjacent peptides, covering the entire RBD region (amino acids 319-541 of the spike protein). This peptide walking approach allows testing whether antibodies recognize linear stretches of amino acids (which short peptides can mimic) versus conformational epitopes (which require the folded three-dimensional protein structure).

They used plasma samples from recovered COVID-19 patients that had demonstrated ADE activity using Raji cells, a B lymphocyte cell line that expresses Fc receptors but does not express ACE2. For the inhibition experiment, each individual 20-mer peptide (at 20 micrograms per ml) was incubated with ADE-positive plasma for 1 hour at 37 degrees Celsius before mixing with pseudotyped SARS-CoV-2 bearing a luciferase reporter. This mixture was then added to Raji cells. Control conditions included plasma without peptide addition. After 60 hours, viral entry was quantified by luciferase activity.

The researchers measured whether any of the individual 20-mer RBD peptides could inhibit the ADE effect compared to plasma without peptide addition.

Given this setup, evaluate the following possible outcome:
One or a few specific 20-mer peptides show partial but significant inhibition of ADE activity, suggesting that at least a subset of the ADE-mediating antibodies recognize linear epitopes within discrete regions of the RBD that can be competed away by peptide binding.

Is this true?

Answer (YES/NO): NO